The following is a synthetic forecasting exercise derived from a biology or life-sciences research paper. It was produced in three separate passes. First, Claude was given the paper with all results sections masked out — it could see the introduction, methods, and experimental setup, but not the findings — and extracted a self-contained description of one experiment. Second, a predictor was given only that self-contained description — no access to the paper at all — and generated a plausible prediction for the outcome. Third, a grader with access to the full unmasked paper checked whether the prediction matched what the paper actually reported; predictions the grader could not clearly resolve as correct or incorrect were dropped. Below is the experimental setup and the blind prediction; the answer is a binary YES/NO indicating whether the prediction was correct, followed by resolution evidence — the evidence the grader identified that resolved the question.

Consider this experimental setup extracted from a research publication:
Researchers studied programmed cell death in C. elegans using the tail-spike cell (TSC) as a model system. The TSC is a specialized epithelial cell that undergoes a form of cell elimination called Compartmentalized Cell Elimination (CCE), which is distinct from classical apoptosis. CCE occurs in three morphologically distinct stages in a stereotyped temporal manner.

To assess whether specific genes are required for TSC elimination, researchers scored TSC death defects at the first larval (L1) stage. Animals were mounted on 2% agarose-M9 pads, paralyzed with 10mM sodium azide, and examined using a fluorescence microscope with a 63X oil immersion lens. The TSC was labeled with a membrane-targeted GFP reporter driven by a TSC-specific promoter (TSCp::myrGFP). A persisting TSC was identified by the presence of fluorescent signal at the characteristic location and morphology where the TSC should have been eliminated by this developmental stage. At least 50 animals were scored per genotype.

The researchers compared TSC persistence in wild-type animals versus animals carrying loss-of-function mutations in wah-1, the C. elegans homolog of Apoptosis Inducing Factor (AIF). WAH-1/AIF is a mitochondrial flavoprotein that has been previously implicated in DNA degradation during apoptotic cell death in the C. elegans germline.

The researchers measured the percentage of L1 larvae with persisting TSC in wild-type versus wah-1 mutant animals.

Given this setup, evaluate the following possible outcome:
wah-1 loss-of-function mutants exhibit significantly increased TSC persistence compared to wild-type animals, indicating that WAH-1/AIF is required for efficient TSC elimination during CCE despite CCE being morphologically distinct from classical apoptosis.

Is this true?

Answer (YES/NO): YES